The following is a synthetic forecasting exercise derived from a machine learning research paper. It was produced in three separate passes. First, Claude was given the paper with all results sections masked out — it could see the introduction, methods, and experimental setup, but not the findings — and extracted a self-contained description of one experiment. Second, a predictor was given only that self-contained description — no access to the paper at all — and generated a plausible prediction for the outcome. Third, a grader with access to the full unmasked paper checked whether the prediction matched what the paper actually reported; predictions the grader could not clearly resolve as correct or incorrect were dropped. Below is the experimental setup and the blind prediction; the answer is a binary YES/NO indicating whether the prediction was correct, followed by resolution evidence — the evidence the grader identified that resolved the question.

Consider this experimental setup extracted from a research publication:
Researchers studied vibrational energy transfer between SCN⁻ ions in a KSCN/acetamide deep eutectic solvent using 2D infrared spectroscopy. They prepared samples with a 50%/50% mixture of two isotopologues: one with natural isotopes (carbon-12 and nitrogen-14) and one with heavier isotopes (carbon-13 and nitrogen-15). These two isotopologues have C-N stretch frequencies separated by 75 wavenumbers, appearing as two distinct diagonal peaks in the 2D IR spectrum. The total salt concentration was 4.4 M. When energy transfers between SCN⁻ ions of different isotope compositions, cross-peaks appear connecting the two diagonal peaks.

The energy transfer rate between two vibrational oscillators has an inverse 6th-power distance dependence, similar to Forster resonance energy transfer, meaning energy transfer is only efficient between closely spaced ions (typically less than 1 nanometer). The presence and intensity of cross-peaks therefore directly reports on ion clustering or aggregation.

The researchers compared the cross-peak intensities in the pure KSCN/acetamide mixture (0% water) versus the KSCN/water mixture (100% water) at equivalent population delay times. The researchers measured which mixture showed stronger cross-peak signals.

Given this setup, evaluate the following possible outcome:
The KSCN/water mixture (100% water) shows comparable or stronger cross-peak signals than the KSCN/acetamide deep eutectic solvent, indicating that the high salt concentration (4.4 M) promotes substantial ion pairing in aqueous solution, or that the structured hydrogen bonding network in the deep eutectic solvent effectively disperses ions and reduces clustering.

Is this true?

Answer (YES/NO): YES